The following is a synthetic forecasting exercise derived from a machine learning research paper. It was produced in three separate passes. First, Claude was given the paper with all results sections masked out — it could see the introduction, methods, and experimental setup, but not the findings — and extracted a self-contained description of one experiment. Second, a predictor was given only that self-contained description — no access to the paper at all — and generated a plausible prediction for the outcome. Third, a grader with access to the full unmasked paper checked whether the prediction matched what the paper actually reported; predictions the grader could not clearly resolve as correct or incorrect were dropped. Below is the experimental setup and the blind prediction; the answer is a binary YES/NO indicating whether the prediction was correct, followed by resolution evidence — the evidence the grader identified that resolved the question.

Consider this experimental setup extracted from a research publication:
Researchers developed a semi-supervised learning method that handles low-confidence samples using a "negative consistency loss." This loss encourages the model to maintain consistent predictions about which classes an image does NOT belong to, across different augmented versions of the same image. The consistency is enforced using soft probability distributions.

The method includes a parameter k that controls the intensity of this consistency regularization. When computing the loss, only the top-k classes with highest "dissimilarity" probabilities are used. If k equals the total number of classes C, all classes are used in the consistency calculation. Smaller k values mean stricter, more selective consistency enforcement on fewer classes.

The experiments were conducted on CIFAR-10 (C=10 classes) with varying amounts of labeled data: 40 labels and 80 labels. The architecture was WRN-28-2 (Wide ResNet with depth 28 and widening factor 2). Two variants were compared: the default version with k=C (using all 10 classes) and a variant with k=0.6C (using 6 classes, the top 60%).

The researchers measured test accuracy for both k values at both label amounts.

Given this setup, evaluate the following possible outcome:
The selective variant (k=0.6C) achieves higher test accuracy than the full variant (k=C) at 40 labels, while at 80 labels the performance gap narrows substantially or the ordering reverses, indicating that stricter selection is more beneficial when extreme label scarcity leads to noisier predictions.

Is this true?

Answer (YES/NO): NO